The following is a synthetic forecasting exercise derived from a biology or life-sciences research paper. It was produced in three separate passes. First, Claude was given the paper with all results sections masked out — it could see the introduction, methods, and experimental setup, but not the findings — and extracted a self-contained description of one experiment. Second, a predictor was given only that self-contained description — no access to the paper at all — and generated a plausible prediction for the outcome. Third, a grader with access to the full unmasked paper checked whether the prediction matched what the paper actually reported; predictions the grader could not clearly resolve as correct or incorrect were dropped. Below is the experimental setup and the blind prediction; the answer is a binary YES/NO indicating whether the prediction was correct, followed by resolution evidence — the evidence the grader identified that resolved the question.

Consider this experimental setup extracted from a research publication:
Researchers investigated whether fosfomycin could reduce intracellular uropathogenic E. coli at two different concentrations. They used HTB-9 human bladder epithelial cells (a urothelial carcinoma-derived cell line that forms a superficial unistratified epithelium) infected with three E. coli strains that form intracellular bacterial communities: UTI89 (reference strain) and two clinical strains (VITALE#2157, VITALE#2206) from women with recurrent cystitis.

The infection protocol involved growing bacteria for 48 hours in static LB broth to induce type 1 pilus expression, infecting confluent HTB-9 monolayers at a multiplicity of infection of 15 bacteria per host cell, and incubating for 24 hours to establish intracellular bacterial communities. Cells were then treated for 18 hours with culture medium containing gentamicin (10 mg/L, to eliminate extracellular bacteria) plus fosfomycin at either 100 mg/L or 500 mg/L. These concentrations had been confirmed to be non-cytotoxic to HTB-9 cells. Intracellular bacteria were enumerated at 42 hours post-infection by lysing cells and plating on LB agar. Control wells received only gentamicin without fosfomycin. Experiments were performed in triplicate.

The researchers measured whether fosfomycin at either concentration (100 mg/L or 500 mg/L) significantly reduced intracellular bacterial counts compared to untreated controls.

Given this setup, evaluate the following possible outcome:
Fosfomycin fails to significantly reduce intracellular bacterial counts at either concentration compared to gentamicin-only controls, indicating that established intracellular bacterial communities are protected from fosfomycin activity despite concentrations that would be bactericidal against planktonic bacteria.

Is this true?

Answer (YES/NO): YES